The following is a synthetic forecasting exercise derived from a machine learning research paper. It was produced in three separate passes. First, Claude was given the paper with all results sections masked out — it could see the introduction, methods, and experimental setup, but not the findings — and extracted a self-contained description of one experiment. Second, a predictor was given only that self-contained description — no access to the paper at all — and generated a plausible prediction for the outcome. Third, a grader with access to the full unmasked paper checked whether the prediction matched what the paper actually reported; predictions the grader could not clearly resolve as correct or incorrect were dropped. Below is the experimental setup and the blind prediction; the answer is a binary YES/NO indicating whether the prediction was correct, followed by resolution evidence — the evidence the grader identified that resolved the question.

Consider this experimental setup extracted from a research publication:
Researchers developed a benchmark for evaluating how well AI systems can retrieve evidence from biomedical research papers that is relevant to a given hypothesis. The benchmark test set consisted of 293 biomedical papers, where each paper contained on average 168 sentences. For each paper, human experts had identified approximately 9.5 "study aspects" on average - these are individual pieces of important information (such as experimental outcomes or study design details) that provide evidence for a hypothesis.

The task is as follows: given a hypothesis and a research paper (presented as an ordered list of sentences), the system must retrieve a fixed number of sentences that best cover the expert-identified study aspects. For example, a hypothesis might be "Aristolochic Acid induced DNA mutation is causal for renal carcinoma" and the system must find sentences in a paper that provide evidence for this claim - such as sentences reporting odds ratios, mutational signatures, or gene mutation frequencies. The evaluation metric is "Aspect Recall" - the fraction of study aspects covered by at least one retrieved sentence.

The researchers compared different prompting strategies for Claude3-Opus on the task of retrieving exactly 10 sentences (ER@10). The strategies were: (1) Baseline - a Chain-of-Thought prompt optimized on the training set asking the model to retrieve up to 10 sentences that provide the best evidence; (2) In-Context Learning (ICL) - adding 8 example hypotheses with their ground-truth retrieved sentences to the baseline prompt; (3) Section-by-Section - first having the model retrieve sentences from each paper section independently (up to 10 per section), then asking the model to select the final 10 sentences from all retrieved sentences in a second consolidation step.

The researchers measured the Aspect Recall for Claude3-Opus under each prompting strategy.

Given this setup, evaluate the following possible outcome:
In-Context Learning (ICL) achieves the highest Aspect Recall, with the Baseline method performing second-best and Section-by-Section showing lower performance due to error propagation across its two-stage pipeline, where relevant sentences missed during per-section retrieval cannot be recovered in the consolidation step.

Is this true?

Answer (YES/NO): NO